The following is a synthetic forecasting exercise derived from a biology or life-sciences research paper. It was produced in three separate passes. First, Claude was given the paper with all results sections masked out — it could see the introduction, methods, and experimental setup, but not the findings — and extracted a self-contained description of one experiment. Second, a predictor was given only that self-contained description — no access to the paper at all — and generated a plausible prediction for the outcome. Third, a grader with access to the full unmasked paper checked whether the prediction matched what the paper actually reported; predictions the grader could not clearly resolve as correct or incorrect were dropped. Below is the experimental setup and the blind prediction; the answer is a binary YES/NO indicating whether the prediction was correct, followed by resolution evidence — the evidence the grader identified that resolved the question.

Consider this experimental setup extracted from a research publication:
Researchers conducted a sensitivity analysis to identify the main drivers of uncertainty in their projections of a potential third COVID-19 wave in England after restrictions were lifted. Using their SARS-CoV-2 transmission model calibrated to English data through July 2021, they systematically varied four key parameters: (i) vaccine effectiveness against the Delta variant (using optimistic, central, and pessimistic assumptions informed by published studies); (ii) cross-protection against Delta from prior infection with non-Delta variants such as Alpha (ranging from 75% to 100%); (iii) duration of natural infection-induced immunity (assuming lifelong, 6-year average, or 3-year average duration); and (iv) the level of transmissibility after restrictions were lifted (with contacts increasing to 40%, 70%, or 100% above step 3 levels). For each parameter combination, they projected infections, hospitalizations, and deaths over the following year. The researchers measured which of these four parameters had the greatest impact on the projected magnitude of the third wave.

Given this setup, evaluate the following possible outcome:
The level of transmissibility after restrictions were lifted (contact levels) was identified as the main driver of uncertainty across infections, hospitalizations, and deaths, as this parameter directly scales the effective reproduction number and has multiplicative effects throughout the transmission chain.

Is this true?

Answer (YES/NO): NO